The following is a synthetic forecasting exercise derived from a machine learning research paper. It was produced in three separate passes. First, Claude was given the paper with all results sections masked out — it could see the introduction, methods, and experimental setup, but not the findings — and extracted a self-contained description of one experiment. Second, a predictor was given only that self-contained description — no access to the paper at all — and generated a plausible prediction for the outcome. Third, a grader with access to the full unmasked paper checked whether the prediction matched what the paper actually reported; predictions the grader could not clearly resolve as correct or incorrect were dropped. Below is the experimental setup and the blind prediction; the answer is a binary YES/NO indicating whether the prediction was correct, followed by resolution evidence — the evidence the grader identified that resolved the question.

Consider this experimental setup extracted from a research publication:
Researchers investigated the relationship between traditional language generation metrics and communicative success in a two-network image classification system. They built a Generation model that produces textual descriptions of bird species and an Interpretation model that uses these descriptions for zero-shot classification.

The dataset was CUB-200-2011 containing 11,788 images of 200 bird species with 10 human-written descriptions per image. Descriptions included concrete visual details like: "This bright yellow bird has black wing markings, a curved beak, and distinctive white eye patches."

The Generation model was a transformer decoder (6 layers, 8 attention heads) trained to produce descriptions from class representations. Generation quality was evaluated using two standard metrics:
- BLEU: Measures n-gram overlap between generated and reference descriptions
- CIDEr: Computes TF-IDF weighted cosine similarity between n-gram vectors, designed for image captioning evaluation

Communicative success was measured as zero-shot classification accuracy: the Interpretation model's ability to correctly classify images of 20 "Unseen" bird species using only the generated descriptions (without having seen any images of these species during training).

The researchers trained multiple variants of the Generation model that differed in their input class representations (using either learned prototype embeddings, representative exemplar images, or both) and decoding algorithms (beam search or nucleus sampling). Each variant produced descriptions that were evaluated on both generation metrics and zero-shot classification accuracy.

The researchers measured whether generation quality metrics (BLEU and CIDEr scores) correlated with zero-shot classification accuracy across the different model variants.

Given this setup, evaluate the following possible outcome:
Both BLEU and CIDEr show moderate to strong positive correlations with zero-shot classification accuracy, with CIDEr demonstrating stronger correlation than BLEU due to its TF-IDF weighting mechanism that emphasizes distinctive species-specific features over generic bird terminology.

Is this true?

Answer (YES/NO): NO